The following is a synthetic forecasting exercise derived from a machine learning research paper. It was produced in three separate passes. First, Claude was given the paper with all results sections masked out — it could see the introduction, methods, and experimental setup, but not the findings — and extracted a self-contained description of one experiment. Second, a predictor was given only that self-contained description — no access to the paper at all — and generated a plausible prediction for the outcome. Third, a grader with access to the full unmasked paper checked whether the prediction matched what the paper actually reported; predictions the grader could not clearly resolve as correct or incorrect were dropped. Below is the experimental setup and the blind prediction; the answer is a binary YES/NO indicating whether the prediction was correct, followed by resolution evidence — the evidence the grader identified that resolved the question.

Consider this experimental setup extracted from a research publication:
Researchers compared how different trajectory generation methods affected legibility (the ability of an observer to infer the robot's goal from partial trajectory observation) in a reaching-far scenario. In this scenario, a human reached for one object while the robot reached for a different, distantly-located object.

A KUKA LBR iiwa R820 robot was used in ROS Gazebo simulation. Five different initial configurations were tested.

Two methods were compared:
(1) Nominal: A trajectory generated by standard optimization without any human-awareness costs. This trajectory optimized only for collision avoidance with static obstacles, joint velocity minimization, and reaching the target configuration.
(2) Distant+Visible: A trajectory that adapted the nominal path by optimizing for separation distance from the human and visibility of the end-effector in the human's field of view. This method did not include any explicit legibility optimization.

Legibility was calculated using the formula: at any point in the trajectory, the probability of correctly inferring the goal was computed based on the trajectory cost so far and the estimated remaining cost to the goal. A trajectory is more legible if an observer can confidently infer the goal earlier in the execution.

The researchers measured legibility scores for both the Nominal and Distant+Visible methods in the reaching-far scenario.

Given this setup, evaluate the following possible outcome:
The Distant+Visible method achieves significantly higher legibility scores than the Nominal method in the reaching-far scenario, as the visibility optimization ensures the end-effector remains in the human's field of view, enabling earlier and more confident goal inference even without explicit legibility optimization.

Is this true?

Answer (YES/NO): NO